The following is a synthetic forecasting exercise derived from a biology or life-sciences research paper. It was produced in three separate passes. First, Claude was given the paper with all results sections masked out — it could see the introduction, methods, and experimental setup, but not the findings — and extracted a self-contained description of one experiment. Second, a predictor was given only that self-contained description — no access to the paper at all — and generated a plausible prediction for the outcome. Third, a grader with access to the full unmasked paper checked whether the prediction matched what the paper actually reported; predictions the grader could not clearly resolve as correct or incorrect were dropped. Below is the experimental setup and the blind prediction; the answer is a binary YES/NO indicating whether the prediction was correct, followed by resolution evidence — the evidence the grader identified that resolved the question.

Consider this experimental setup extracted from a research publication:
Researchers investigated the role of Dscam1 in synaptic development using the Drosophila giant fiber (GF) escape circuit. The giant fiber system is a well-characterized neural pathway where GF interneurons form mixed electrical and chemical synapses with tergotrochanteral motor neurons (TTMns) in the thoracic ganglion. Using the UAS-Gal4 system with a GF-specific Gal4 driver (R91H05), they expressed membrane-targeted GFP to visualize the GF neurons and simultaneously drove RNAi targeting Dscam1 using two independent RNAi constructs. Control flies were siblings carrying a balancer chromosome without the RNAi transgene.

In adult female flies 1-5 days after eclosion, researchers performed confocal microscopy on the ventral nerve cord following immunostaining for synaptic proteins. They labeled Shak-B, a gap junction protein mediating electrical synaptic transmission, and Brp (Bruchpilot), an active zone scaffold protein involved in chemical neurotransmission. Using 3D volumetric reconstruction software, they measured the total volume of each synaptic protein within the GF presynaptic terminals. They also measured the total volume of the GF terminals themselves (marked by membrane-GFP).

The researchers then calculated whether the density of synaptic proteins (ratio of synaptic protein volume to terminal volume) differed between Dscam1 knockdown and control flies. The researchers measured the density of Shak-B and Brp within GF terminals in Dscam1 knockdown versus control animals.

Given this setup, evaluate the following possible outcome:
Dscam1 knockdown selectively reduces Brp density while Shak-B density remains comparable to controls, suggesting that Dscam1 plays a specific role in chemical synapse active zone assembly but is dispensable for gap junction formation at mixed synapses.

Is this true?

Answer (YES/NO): NO